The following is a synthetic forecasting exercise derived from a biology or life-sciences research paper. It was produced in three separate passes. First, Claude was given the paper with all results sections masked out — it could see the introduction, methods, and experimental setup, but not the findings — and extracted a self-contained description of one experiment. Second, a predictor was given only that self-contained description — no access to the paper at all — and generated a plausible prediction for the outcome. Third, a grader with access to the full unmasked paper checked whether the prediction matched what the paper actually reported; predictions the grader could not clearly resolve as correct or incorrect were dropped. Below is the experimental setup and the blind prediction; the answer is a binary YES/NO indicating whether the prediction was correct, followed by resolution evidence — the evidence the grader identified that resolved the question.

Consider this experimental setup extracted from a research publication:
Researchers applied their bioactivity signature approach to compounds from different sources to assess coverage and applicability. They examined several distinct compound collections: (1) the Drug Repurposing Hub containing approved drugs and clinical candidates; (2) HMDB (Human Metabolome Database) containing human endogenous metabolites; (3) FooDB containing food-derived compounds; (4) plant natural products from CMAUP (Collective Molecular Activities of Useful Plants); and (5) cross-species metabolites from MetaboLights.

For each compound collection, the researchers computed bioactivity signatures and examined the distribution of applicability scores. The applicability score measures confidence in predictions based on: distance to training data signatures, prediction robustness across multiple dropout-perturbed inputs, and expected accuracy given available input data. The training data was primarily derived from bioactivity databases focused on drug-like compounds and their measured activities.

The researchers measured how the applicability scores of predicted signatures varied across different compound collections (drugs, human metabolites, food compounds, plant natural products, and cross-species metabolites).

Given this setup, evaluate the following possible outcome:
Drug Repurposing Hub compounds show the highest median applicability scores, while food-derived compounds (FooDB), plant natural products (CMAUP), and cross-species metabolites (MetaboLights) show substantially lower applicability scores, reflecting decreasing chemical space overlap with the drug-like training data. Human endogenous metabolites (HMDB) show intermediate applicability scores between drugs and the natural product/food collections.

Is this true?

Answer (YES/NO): NO